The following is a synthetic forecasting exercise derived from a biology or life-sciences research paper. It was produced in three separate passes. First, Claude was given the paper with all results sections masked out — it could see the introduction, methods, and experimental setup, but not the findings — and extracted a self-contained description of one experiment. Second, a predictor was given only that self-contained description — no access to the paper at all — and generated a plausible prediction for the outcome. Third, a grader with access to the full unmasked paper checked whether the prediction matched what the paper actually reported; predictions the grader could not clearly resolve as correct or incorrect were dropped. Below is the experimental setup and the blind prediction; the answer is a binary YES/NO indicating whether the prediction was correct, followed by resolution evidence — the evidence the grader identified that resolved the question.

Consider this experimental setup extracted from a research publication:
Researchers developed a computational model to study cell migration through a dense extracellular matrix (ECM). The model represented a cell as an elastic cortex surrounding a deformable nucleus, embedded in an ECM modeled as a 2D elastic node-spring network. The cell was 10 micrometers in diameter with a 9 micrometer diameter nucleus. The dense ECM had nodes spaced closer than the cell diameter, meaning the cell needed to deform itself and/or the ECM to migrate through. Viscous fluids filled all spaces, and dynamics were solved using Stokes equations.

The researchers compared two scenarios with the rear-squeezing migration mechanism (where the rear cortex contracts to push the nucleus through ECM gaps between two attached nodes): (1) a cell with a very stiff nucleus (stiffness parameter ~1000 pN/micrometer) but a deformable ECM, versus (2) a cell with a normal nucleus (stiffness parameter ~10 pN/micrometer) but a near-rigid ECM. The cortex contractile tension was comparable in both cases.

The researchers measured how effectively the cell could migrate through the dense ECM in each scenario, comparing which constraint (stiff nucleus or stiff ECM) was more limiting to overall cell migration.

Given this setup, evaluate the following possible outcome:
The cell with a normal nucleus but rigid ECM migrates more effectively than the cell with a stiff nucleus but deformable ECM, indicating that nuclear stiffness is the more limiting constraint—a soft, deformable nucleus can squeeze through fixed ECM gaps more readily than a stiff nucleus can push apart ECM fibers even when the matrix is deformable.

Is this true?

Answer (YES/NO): YES